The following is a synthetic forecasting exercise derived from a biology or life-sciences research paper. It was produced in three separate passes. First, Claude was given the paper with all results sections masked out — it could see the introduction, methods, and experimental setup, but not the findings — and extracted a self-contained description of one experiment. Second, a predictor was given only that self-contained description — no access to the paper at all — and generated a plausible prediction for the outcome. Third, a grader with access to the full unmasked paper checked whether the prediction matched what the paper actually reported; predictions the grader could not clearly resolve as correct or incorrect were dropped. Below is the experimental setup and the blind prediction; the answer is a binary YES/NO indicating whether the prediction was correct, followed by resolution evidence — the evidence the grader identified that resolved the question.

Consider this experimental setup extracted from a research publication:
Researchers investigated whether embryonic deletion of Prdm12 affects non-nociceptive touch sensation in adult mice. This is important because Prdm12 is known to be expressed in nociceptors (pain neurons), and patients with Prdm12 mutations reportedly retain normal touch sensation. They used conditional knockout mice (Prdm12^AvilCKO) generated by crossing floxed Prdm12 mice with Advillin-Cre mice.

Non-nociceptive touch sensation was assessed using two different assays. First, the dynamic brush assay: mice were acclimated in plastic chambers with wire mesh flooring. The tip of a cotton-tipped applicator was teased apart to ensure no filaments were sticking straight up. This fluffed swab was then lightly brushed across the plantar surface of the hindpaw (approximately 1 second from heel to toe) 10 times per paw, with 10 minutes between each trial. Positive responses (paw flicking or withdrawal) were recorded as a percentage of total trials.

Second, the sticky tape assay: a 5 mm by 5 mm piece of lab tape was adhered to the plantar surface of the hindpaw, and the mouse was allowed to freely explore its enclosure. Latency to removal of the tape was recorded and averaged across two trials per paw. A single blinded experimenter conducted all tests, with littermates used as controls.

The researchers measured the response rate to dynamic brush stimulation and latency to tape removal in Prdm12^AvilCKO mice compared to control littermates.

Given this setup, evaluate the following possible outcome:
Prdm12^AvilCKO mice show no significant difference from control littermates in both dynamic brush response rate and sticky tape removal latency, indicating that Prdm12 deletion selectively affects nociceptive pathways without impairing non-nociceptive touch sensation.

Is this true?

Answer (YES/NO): YES